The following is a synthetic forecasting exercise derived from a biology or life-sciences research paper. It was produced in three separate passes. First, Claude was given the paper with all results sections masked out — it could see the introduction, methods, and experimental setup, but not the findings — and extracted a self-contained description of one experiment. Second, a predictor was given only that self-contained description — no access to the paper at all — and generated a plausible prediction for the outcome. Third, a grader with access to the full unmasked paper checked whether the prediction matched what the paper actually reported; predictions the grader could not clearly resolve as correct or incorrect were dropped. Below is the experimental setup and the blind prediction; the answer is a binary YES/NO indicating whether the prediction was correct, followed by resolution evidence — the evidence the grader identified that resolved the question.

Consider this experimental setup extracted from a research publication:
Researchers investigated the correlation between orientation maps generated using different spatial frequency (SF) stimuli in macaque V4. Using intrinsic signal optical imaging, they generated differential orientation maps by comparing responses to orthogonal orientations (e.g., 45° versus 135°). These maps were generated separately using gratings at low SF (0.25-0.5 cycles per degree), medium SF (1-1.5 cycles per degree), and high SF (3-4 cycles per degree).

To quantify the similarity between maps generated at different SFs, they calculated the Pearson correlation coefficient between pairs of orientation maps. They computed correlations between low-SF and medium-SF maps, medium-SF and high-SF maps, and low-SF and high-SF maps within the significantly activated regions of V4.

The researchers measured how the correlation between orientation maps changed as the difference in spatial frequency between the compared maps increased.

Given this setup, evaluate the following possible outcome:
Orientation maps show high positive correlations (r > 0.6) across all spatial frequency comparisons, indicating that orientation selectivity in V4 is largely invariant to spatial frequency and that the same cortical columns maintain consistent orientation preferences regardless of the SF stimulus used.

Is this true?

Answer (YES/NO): NO